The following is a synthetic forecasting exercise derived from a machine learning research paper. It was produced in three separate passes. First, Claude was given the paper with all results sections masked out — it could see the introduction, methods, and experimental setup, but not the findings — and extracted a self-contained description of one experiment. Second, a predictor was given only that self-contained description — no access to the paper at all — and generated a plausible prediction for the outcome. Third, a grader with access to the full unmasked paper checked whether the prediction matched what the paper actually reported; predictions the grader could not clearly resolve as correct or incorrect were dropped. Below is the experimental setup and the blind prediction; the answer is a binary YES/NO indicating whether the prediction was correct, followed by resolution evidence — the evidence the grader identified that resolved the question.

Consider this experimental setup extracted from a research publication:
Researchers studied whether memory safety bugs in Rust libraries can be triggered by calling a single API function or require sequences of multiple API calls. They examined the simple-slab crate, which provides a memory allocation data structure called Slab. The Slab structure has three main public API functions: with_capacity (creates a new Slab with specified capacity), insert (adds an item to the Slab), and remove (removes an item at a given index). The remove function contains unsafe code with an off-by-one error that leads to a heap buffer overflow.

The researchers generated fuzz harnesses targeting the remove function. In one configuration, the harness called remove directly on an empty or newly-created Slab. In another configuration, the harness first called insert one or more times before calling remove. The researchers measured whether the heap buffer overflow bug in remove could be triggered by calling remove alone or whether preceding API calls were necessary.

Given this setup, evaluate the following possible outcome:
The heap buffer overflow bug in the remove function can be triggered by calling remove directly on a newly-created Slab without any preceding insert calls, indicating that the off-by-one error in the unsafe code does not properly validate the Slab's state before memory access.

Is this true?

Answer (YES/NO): NO